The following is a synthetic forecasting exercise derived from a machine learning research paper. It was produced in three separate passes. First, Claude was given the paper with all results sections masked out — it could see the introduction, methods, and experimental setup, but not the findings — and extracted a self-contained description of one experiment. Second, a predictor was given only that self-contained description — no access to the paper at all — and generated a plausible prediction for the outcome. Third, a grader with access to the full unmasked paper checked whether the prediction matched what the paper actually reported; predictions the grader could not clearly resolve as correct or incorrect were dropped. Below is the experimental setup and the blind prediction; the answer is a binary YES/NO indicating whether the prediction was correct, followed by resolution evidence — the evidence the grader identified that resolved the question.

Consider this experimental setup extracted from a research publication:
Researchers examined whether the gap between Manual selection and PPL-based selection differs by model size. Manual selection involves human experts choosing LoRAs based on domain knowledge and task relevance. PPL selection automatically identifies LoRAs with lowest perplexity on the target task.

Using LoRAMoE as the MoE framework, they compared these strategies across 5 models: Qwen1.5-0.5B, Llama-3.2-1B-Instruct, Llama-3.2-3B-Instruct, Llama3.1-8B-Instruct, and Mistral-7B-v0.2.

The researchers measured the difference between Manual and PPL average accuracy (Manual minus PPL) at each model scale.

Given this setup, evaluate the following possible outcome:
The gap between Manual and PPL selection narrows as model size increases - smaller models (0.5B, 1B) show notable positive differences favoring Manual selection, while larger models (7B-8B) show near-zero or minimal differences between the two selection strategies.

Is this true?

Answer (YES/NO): NO